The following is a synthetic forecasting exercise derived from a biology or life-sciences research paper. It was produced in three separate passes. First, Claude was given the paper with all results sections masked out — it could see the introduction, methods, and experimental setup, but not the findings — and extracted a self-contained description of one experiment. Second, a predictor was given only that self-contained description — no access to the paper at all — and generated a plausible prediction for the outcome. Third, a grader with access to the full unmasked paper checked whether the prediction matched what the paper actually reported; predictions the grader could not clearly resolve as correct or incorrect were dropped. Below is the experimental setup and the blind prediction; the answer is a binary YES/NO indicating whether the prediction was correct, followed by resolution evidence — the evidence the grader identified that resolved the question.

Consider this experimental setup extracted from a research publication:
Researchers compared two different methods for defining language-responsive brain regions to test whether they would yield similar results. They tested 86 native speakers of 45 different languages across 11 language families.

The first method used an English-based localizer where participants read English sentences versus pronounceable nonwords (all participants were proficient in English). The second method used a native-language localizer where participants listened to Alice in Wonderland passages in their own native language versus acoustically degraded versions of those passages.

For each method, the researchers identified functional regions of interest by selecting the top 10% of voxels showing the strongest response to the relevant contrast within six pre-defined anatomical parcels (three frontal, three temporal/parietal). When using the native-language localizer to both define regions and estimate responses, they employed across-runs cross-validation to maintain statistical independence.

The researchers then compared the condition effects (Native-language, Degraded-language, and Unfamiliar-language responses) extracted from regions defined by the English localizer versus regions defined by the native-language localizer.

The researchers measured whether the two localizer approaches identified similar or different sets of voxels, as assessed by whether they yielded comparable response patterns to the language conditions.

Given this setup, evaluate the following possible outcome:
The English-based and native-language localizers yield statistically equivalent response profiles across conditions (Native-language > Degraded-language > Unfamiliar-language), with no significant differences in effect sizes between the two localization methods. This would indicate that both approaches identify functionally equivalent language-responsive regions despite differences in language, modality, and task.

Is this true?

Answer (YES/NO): YES